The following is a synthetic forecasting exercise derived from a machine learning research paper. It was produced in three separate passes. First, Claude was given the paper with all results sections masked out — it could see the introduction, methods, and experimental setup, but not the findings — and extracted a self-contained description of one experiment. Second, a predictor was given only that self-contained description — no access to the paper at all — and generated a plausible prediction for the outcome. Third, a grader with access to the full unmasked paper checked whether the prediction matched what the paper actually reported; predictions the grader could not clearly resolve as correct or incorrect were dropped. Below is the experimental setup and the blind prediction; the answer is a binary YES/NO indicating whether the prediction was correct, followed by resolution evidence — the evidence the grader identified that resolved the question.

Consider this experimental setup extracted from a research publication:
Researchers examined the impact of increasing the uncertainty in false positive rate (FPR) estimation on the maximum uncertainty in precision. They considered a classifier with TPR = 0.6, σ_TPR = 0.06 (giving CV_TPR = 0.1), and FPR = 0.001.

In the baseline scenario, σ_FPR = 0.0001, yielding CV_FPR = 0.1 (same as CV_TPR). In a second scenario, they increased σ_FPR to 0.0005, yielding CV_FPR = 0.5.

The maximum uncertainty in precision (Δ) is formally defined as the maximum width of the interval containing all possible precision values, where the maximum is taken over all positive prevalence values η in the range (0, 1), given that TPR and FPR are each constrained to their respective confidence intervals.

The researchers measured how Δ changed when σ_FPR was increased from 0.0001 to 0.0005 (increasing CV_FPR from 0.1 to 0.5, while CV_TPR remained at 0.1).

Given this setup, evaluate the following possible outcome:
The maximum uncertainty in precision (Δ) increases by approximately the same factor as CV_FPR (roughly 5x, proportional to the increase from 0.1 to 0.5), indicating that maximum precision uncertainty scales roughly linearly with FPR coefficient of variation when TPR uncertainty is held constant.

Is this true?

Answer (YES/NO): NO